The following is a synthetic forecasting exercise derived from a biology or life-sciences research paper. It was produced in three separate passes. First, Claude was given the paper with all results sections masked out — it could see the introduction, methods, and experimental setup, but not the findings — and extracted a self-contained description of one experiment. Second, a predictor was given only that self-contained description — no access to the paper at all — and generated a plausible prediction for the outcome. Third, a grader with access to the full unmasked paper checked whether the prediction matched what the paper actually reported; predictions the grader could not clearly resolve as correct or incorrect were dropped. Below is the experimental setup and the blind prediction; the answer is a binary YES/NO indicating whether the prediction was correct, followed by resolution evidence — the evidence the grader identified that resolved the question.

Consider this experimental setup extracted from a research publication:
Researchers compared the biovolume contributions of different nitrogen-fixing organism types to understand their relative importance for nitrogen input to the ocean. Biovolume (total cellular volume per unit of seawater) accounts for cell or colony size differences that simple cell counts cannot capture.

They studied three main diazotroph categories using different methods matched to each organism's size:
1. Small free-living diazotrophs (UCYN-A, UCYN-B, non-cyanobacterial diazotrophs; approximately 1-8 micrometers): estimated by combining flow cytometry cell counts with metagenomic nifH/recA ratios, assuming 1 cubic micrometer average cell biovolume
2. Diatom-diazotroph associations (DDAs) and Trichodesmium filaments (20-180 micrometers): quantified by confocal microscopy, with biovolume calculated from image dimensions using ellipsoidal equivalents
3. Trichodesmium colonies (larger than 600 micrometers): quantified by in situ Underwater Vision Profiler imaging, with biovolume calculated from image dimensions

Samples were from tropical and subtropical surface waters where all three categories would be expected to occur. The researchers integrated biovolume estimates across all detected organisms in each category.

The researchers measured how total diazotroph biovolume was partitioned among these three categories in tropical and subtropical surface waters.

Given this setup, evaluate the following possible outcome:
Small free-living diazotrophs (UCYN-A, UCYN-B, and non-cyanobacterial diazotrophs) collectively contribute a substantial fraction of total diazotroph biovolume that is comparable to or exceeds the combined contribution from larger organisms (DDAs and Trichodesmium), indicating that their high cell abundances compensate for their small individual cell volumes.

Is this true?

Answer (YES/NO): NO